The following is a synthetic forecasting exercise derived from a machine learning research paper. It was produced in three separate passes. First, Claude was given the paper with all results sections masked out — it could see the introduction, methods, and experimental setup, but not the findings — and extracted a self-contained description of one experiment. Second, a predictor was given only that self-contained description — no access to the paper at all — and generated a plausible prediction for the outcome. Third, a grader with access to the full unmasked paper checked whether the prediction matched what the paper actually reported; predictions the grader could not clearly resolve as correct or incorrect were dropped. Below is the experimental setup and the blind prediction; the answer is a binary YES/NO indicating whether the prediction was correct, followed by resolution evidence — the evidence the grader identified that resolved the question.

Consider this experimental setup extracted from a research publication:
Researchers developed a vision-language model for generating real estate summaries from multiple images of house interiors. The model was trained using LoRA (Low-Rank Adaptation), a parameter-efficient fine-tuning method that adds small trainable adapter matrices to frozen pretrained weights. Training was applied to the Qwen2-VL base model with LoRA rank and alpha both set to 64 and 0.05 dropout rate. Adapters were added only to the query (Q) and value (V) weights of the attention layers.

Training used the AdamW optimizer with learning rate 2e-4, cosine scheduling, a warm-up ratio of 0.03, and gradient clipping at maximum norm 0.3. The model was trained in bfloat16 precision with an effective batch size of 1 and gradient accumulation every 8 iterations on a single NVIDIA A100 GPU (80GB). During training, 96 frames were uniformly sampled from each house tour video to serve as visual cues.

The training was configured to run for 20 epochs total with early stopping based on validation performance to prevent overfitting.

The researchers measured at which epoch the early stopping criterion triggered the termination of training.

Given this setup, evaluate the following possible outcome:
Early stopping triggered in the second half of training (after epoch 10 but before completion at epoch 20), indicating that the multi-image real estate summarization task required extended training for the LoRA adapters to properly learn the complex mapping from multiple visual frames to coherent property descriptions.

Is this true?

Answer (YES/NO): NO